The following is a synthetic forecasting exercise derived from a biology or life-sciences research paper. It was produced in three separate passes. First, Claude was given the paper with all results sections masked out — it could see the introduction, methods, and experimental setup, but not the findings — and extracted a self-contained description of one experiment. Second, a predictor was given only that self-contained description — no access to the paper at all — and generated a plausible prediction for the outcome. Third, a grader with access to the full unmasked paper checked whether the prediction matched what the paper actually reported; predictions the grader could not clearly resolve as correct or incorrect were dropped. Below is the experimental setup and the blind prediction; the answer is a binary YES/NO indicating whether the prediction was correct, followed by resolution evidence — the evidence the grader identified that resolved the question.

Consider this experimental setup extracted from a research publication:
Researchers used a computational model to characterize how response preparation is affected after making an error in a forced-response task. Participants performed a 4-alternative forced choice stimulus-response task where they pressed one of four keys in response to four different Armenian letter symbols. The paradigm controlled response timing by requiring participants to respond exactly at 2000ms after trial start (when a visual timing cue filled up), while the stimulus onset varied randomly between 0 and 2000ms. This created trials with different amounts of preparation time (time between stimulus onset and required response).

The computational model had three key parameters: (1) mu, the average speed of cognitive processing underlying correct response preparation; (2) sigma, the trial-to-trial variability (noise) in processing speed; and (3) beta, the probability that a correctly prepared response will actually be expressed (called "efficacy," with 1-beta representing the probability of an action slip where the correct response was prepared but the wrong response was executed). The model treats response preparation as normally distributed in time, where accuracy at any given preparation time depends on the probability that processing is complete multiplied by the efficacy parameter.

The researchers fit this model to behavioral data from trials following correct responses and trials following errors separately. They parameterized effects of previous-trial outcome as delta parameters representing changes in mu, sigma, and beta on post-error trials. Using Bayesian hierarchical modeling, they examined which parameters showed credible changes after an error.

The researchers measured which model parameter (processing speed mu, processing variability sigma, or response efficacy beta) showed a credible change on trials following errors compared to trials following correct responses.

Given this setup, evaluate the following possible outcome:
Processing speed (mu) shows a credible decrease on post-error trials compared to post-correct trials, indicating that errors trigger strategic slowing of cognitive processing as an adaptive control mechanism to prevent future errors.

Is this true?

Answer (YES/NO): NO